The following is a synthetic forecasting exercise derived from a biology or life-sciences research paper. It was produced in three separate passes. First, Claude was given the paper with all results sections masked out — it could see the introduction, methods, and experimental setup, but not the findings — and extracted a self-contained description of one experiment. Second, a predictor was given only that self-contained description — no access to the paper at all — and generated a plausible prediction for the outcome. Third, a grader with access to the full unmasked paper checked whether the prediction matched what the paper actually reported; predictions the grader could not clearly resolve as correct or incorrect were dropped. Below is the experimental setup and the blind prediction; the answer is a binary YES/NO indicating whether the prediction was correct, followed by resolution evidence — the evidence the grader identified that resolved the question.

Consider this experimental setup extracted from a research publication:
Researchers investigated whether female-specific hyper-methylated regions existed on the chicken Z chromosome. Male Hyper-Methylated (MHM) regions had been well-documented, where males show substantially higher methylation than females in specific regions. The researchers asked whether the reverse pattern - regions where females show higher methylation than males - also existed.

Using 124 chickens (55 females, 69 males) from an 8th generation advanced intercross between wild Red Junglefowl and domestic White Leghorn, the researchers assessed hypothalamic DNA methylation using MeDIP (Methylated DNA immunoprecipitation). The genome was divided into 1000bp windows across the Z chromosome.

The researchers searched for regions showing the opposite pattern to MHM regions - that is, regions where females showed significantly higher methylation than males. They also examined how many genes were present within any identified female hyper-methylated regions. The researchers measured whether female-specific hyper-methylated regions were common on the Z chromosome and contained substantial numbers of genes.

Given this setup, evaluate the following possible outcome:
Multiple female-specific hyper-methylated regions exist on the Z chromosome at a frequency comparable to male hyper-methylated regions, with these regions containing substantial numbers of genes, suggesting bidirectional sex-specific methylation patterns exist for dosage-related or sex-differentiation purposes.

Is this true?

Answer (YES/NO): NO